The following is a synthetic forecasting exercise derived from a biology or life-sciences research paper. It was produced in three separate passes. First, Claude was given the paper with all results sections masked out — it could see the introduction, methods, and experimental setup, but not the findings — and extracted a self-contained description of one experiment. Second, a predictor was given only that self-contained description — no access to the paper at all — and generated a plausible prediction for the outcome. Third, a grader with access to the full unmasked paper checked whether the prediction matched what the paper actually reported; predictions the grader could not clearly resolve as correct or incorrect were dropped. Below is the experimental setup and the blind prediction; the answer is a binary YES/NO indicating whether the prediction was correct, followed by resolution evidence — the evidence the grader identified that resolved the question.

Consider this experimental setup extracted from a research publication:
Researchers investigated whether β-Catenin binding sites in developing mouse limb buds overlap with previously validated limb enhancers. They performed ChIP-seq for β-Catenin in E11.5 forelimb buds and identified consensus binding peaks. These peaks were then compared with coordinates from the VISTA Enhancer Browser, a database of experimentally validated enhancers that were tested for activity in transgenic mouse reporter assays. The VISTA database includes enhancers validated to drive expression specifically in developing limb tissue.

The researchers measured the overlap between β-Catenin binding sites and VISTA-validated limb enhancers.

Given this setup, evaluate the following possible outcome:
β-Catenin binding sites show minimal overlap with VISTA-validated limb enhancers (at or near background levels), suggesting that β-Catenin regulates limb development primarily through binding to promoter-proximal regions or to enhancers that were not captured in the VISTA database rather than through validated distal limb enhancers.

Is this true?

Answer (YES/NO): NO